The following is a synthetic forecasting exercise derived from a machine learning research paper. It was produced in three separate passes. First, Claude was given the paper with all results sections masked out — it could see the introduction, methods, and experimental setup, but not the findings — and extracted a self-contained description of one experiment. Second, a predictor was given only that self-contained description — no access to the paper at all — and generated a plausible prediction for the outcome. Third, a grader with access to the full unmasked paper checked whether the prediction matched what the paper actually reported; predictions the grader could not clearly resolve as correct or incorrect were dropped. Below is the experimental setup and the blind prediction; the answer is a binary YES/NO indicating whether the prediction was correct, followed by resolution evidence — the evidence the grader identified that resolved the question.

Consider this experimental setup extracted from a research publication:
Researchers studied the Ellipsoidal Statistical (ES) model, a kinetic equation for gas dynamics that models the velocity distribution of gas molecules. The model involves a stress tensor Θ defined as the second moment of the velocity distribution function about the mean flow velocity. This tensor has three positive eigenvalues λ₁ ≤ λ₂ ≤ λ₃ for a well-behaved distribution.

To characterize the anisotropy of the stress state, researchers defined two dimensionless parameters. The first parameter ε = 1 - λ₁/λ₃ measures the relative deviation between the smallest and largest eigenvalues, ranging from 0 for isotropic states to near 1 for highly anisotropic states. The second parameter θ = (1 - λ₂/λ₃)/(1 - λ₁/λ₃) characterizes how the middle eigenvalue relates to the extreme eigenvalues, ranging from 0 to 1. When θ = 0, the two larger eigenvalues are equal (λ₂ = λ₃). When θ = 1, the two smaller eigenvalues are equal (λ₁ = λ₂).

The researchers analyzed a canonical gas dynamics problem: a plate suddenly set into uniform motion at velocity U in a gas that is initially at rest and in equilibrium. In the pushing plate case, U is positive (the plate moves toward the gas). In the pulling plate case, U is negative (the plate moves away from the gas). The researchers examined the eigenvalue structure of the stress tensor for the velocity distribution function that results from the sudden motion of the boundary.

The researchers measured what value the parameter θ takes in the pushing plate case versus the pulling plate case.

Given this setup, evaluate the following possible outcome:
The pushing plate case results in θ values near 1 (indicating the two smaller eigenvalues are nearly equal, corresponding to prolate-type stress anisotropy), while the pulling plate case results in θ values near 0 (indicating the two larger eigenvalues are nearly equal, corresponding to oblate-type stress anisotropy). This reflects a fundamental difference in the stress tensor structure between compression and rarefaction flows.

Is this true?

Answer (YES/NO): YES